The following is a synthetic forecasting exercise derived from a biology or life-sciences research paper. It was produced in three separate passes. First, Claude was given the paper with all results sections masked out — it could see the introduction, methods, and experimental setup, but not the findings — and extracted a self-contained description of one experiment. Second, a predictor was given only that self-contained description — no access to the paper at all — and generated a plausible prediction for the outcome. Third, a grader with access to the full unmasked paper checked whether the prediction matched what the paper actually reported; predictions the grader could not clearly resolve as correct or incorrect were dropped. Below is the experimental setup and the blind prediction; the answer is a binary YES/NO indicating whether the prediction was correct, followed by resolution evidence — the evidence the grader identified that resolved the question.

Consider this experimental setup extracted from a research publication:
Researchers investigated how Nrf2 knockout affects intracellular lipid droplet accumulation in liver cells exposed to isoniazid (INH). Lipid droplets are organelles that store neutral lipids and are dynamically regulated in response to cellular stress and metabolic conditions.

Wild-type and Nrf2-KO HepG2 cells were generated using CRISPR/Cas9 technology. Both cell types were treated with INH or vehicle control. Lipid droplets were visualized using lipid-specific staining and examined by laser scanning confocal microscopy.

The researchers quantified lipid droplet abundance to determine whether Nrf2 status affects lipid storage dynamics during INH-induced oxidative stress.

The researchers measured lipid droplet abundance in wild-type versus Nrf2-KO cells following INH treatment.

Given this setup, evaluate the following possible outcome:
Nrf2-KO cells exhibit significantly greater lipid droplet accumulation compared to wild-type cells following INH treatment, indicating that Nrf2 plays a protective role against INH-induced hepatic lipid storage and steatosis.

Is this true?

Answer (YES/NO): NO